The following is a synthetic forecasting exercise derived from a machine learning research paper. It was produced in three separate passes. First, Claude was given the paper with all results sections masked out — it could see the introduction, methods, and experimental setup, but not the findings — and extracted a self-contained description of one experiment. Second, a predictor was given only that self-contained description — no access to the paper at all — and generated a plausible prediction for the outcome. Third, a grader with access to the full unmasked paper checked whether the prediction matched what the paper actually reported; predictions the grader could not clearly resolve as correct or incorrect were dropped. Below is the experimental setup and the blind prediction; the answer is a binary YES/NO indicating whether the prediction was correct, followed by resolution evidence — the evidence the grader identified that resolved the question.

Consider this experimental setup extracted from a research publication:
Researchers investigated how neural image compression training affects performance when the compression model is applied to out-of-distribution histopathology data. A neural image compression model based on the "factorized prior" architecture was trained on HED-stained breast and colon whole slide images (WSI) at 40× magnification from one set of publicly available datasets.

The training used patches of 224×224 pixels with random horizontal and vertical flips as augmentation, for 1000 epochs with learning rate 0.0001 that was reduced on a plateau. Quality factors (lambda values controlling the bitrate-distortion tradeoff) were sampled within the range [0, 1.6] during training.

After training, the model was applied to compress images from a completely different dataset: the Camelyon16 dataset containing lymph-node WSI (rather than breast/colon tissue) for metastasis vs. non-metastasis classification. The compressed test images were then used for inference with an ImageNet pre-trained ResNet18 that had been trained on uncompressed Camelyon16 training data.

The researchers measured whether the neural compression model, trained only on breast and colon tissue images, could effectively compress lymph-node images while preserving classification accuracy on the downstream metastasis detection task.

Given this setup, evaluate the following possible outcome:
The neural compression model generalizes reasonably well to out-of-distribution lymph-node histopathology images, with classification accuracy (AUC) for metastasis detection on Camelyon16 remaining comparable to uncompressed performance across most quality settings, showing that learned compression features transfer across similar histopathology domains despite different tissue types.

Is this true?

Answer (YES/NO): YES